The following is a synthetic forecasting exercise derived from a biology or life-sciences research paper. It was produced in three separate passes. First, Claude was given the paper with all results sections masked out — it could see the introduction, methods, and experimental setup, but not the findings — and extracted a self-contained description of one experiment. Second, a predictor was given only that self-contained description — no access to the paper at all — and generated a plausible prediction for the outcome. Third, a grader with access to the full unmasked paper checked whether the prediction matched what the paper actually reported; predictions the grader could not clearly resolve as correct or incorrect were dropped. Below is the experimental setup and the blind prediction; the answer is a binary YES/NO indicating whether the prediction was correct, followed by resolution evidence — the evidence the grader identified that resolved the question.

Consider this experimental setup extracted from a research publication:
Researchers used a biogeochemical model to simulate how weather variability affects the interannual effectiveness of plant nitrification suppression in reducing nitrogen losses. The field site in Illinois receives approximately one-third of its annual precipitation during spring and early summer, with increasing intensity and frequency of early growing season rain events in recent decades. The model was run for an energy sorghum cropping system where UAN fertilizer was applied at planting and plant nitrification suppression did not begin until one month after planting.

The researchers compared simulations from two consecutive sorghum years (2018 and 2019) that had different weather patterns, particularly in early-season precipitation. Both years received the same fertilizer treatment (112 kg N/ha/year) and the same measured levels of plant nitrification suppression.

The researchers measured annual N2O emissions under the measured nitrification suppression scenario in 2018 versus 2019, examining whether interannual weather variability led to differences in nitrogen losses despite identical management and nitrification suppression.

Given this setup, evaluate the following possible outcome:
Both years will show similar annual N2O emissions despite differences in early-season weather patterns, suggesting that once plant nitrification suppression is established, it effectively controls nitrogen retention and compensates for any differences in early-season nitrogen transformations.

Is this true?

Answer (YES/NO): NO